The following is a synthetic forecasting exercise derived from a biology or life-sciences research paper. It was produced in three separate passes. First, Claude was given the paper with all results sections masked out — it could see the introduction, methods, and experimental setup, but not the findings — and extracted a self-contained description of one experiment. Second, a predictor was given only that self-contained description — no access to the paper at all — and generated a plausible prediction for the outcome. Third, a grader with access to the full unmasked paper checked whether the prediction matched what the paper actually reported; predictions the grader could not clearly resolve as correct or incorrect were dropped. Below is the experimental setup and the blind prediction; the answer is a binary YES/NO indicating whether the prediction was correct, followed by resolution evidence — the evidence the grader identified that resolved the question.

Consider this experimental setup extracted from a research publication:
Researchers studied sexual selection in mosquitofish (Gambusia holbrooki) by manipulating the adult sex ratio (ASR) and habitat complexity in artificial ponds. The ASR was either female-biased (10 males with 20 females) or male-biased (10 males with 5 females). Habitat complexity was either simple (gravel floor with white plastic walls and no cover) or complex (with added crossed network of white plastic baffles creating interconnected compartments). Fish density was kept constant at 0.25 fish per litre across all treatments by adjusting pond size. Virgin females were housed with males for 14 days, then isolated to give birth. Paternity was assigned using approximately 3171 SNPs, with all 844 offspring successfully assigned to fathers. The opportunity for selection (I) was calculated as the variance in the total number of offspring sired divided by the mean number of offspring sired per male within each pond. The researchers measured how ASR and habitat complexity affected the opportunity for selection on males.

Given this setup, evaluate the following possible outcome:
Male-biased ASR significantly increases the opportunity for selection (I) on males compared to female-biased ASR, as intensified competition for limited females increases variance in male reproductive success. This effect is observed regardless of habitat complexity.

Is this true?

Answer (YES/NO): NO